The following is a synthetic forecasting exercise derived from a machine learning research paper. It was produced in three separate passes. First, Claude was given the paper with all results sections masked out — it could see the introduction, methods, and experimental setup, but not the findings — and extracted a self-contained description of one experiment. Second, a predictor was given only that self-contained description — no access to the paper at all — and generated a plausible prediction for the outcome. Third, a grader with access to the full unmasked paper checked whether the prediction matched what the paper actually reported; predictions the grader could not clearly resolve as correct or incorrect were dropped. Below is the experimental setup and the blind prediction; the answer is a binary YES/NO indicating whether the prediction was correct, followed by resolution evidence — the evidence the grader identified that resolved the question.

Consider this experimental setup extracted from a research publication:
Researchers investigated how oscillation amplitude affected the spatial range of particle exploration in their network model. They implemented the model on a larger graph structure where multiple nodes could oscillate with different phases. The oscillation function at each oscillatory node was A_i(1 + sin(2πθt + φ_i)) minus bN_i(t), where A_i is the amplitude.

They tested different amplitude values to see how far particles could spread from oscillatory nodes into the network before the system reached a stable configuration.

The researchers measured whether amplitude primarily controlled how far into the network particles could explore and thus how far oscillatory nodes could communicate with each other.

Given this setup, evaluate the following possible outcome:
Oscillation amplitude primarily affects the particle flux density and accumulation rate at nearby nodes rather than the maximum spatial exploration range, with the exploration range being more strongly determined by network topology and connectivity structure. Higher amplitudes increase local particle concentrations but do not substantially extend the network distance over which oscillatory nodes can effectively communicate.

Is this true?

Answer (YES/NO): NO